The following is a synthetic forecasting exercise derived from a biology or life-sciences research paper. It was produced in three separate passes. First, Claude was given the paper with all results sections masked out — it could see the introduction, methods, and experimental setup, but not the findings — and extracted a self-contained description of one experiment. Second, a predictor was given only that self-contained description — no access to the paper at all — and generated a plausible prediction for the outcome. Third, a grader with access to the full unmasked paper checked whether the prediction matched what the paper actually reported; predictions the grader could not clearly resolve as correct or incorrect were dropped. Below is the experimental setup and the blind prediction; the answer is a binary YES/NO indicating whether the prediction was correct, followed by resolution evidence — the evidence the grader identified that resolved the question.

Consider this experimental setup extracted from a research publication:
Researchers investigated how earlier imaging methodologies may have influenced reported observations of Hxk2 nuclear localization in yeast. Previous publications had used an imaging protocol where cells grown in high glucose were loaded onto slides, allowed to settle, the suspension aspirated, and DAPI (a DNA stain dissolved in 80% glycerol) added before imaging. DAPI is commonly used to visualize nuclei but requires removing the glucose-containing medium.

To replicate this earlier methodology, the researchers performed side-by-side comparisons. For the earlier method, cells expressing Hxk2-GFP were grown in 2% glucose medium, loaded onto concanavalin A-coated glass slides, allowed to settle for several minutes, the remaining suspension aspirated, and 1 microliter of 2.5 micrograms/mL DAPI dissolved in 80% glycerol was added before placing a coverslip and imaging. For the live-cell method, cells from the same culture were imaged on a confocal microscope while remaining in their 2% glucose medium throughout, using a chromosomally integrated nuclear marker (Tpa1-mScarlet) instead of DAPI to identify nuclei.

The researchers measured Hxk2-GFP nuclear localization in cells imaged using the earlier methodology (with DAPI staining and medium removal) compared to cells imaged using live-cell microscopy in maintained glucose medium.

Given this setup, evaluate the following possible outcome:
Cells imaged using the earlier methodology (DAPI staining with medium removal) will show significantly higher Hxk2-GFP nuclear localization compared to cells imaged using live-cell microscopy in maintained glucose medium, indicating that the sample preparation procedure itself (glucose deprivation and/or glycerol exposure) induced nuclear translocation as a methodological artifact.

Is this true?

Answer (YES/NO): YES